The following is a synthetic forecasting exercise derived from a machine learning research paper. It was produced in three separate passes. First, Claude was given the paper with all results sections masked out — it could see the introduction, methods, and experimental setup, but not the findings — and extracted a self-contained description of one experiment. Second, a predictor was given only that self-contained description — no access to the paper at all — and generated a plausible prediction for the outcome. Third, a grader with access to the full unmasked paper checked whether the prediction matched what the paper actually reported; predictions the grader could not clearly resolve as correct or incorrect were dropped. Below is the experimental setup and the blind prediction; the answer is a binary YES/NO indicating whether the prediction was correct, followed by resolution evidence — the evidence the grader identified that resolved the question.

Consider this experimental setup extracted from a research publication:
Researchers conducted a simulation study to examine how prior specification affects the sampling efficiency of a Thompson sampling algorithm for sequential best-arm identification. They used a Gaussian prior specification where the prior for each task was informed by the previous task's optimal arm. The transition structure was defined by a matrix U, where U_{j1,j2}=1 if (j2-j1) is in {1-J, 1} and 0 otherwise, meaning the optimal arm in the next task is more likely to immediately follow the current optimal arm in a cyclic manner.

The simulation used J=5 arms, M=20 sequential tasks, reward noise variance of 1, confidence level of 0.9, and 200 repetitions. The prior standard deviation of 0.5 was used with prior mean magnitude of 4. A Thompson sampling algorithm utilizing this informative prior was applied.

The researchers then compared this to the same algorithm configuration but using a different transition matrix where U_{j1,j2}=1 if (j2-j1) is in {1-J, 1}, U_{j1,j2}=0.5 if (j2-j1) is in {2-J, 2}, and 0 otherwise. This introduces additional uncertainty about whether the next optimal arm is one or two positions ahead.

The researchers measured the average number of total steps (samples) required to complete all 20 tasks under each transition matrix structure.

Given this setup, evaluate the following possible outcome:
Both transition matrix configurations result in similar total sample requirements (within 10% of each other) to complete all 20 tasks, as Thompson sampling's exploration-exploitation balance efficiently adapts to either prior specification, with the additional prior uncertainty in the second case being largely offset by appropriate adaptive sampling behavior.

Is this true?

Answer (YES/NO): NO